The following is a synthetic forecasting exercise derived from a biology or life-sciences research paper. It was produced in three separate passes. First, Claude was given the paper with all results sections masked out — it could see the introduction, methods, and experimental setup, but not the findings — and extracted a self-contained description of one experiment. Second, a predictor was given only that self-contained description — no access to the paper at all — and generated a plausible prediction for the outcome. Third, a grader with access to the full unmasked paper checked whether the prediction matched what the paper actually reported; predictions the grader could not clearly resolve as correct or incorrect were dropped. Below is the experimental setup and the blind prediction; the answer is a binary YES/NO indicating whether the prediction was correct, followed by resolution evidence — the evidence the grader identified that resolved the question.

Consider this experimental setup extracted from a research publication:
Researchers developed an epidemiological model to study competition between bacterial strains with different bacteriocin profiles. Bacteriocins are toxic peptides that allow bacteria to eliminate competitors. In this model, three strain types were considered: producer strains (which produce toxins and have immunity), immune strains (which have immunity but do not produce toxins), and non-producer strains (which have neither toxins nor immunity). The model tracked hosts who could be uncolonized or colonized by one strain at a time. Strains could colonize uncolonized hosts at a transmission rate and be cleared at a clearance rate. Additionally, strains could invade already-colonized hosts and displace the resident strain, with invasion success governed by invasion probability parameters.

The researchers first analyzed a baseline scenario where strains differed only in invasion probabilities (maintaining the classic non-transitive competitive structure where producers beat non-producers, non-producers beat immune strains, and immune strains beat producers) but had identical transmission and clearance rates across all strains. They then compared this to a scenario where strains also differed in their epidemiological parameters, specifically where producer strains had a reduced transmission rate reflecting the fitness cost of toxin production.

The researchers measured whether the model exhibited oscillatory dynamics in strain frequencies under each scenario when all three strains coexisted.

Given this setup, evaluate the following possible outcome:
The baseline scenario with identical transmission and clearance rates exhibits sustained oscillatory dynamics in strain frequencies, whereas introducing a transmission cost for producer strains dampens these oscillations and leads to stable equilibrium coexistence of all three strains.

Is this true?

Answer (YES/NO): YES